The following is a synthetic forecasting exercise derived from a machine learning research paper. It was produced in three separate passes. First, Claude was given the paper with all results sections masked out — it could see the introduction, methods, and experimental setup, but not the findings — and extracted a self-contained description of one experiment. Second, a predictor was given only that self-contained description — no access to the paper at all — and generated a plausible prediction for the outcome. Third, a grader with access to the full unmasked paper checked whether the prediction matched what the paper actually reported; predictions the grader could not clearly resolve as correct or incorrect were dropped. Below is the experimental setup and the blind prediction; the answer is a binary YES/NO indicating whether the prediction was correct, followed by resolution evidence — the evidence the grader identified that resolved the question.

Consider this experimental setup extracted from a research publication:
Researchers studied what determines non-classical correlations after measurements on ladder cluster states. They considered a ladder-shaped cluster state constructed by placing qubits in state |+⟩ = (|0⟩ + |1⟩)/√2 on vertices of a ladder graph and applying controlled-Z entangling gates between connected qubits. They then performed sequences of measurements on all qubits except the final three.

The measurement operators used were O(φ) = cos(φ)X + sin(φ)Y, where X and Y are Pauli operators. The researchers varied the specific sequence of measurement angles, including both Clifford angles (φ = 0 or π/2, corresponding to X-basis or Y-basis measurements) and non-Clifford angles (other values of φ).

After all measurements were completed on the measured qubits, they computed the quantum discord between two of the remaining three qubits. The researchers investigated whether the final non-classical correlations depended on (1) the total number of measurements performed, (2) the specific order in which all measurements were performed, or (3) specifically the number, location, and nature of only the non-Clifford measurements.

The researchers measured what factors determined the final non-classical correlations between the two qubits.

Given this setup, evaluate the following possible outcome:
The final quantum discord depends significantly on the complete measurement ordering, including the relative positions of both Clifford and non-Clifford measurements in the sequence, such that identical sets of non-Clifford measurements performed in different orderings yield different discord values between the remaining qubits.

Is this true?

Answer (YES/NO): NO